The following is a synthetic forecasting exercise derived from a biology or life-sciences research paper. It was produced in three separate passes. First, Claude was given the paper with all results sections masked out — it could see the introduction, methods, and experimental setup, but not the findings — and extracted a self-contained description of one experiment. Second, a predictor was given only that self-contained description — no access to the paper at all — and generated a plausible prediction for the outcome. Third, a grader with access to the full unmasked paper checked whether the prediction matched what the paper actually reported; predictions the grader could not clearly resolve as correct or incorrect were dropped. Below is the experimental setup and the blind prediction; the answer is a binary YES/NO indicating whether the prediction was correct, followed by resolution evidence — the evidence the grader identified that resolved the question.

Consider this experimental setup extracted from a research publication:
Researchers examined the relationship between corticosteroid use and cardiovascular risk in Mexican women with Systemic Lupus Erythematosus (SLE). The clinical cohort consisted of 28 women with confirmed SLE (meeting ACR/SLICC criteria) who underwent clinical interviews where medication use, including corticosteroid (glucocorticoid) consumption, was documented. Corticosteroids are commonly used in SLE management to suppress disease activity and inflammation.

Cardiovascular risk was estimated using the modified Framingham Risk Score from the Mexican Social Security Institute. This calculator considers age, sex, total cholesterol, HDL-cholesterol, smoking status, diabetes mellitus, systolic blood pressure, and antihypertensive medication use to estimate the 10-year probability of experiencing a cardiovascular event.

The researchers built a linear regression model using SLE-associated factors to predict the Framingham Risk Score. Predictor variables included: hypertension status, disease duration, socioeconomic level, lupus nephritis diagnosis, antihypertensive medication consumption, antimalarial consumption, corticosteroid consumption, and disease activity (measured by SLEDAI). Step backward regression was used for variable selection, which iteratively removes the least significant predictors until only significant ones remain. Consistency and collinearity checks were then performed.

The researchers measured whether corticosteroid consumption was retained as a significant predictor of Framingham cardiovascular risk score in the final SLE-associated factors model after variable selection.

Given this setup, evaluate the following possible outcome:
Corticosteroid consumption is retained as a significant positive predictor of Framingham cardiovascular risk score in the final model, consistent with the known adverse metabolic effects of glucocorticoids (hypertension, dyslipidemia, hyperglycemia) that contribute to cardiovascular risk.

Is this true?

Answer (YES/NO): YES